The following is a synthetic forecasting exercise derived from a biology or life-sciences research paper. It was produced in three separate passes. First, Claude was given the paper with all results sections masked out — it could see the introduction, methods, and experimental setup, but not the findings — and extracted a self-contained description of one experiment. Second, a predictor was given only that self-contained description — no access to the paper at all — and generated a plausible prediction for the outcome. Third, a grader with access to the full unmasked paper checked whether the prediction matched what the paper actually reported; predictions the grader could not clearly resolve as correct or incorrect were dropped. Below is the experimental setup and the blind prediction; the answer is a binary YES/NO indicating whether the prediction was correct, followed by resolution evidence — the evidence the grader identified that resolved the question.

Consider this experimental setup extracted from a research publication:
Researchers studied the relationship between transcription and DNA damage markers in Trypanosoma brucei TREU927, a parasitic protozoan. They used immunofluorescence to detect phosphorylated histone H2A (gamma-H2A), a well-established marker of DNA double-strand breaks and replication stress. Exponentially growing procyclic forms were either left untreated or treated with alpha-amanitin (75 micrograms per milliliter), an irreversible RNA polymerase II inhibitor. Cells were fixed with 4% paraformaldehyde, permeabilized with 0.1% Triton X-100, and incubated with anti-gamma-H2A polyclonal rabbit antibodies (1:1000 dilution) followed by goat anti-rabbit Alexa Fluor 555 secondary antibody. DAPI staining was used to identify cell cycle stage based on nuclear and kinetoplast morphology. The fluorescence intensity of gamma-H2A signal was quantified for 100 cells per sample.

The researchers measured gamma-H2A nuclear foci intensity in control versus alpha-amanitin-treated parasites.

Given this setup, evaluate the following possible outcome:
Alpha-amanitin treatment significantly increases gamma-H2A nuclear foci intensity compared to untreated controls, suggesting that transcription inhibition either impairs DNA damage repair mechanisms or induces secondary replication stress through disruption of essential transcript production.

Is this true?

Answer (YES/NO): NO